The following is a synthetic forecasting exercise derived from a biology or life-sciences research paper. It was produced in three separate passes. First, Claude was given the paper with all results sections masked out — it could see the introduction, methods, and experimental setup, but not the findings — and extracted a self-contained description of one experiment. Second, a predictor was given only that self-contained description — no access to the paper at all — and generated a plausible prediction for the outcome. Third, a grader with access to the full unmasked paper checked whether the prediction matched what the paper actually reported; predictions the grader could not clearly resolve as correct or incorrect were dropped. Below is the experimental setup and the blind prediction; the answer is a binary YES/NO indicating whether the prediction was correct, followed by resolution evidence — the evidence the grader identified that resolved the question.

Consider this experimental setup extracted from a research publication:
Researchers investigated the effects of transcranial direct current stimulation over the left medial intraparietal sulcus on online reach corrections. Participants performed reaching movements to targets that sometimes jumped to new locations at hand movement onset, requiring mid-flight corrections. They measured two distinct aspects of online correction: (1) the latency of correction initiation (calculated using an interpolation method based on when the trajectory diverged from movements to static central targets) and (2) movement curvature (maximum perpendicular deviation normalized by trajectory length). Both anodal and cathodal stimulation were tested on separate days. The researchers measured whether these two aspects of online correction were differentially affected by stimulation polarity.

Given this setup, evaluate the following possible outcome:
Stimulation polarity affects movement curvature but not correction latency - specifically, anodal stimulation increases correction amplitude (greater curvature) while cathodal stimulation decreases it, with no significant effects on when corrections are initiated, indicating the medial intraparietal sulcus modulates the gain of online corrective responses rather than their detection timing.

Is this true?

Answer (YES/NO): NO